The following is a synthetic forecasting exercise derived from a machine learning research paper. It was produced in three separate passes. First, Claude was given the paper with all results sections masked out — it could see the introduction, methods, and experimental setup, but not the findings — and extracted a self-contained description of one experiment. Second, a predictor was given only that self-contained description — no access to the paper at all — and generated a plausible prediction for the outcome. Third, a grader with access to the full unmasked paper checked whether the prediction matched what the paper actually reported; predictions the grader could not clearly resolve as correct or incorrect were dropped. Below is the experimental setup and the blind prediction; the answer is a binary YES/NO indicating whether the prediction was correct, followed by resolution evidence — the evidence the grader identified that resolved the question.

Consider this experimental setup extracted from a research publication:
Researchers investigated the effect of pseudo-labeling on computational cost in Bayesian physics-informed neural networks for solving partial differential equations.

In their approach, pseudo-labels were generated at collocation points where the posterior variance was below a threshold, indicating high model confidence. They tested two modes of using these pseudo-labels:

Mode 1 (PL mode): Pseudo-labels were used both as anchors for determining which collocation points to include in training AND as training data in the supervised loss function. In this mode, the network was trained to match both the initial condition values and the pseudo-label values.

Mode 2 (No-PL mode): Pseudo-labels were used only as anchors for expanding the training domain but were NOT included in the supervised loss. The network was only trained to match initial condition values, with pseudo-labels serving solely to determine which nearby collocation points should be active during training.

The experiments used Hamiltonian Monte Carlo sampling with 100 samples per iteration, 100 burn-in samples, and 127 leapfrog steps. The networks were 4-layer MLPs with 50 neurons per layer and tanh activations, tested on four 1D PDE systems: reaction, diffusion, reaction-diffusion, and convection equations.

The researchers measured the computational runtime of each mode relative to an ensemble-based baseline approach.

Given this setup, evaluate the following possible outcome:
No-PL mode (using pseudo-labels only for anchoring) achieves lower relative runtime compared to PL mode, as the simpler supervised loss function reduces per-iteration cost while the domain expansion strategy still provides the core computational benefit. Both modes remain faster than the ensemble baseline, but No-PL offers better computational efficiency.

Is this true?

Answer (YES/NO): NO